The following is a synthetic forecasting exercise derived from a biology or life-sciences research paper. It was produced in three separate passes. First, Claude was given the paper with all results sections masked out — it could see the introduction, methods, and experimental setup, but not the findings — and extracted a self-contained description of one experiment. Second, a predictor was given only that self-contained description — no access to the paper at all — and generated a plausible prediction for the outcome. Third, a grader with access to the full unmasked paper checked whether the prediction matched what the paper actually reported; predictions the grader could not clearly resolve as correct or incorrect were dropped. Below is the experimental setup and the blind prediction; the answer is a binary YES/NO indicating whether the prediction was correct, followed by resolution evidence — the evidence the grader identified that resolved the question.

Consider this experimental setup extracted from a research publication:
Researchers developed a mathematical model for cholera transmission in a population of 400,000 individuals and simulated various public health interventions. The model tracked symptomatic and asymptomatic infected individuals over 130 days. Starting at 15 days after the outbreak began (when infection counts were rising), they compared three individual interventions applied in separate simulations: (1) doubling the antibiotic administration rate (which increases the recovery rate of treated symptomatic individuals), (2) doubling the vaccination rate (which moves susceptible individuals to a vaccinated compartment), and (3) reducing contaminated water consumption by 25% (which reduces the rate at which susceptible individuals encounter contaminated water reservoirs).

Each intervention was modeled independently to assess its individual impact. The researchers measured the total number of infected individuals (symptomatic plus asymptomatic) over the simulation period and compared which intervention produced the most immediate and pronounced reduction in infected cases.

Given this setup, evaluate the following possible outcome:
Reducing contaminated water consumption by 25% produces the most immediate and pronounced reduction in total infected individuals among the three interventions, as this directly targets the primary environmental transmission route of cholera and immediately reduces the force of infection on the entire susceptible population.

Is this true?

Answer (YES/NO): YES